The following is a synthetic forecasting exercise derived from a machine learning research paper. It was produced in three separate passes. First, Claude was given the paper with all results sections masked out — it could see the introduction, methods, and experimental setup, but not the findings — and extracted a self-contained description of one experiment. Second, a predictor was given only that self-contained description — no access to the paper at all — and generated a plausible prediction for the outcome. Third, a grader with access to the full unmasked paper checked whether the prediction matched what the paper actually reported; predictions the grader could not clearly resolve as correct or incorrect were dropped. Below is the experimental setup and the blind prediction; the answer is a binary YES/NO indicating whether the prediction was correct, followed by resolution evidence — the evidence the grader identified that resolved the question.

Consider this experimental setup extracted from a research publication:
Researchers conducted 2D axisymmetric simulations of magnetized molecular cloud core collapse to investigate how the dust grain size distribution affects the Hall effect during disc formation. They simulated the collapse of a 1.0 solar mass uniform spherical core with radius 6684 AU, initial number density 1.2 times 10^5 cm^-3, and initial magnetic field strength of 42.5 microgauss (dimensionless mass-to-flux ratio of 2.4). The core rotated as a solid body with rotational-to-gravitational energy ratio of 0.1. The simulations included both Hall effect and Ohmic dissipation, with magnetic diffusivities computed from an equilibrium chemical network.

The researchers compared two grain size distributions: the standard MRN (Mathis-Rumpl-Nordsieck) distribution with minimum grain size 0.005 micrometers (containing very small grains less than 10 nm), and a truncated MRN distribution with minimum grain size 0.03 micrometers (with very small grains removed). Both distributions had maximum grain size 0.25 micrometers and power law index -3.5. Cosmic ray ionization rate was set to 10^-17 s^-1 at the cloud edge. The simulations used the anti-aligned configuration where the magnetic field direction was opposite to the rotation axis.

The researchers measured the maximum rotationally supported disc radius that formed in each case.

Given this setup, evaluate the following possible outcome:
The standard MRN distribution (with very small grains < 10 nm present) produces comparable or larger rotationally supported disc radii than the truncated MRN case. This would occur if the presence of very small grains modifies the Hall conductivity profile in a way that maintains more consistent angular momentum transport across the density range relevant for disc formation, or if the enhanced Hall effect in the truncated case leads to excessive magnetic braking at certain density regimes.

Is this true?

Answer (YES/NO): NO